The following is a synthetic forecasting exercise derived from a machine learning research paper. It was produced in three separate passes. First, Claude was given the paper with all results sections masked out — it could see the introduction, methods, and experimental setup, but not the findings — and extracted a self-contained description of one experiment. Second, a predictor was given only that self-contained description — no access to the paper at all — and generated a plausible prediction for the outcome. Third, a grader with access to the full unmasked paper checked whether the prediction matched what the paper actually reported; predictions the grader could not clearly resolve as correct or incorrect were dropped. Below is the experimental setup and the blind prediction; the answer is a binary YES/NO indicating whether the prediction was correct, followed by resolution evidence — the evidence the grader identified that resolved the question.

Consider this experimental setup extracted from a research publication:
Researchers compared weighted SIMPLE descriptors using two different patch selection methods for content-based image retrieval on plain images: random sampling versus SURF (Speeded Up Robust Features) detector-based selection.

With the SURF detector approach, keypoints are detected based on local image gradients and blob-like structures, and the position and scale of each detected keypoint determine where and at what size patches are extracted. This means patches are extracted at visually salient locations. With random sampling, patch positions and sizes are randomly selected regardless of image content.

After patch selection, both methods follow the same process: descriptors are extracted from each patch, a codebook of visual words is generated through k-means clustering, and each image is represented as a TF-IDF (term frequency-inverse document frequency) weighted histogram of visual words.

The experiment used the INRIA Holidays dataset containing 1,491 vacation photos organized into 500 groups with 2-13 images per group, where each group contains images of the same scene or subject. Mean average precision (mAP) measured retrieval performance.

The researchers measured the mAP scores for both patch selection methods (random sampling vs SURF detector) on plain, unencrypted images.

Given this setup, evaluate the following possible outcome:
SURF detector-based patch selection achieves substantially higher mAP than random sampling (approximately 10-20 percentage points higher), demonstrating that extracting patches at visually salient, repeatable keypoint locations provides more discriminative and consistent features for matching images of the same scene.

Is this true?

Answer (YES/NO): NO